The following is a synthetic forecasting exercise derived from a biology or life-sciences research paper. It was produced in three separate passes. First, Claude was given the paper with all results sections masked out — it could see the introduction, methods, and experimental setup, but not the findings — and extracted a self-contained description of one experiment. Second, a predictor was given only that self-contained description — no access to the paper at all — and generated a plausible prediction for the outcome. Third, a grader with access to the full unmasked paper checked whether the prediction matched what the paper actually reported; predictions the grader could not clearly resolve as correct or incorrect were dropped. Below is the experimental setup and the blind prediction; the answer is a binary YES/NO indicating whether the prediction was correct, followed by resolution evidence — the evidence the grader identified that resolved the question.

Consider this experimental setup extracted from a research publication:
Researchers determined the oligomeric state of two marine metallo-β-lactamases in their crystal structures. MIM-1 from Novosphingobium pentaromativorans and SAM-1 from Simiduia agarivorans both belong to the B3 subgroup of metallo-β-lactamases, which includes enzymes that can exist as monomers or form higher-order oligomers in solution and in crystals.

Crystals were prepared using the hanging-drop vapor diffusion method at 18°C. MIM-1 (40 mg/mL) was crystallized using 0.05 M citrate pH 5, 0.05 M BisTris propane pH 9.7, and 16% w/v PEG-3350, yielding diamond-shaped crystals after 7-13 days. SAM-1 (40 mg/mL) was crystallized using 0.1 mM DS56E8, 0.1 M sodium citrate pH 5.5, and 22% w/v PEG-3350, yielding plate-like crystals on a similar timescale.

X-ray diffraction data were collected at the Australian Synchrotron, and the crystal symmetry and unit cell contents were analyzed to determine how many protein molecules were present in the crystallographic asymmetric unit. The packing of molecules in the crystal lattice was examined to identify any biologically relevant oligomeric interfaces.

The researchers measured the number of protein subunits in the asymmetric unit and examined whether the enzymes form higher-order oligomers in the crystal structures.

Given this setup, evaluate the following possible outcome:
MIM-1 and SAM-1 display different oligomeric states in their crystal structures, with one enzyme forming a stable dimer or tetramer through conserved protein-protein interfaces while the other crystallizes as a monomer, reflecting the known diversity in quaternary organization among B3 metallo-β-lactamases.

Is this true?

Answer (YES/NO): NO